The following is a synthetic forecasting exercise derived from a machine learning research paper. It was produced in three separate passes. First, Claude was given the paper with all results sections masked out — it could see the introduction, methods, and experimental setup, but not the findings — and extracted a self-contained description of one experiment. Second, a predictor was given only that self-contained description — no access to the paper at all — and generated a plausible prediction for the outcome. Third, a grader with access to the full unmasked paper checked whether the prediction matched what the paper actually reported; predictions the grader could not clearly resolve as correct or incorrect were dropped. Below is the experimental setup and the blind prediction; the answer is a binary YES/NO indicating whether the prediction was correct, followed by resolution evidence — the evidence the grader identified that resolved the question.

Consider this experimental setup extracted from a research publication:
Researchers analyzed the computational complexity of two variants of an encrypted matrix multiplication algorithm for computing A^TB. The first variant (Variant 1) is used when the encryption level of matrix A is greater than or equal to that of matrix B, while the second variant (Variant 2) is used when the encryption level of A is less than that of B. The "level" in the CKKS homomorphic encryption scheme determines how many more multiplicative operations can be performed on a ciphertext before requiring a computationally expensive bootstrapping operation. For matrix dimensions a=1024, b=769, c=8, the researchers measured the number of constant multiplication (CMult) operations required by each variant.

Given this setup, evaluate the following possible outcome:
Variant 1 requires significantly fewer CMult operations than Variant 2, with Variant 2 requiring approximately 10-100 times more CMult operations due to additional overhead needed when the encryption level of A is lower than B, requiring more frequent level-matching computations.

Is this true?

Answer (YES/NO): NO